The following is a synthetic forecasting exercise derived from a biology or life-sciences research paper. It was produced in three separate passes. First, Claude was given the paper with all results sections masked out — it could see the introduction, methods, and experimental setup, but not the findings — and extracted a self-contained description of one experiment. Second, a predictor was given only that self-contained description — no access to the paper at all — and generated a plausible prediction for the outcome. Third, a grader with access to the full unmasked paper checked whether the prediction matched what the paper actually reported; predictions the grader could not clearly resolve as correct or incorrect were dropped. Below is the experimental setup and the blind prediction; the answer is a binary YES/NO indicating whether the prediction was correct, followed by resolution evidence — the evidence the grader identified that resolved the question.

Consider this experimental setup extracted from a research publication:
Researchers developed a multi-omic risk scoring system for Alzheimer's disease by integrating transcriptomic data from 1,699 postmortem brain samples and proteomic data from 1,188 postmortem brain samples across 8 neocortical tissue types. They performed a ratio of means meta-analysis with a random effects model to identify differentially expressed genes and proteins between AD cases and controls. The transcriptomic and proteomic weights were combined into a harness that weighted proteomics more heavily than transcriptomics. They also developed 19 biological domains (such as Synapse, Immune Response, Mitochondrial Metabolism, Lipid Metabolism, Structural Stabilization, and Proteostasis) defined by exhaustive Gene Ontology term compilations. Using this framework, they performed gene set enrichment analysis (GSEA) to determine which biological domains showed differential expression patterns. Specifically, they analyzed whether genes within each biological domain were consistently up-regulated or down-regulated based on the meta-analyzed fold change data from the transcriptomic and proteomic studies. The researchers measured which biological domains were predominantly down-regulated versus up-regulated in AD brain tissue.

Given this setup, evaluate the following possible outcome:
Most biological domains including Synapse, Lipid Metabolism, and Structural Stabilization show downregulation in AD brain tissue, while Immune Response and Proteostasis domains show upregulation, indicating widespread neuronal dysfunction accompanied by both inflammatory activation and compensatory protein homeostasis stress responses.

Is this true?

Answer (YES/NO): NO